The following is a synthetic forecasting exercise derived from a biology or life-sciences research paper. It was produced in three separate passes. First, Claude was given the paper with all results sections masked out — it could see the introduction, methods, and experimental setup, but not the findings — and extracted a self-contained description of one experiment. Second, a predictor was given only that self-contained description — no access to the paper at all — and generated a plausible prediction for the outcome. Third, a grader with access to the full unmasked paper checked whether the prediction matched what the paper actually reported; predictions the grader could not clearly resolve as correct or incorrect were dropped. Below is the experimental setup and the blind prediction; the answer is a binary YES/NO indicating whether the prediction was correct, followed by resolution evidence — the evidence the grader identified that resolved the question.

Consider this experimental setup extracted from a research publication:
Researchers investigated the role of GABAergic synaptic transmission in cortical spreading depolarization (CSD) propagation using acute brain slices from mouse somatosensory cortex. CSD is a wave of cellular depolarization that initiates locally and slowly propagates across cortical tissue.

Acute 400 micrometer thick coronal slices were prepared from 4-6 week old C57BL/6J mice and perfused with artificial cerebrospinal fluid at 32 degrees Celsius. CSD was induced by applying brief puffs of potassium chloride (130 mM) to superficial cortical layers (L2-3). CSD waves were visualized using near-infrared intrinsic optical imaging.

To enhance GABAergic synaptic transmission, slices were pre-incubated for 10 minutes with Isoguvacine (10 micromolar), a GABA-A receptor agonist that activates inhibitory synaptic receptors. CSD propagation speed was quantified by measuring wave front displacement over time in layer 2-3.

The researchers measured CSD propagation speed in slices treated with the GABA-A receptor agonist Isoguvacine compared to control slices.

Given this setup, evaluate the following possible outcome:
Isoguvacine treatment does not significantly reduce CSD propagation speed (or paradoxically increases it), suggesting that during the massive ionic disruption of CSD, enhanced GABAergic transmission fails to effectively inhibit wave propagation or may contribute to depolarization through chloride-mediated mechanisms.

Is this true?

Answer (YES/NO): YES